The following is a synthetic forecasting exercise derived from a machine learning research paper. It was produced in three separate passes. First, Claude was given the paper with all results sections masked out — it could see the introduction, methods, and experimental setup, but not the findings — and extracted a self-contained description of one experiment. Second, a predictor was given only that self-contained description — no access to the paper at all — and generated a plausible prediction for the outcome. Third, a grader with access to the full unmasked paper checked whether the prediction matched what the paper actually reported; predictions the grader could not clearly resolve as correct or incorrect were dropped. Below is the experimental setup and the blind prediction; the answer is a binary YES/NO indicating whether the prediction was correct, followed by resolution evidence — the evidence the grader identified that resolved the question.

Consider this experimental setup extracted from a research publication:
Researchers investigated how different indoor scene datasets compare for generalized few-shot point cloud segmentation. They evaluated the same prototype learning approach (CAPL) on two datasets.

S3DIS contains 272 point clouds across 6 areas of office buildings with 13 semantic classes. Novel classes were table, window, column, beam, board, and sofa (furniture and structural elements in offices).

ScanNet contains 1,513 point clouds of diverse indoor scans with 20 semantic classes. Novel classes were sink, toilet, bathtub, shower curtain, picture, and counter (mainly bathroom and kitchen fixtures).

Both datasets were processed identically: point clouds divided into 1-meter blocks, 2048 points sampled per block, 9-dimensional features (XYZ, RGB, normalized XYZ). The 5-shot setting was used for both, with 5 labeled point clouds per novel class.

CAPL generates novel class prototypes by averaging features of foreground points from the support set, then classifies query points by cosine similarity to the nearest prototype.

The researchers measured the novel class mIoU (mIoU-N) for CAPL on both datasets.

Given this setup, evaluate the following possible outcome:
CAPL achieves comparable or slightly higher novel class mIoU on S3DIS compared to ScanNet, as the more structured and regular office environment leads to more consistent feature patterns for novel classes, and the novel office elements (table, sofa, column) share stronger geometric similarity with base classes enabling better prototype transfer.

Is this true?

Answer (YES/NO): NO